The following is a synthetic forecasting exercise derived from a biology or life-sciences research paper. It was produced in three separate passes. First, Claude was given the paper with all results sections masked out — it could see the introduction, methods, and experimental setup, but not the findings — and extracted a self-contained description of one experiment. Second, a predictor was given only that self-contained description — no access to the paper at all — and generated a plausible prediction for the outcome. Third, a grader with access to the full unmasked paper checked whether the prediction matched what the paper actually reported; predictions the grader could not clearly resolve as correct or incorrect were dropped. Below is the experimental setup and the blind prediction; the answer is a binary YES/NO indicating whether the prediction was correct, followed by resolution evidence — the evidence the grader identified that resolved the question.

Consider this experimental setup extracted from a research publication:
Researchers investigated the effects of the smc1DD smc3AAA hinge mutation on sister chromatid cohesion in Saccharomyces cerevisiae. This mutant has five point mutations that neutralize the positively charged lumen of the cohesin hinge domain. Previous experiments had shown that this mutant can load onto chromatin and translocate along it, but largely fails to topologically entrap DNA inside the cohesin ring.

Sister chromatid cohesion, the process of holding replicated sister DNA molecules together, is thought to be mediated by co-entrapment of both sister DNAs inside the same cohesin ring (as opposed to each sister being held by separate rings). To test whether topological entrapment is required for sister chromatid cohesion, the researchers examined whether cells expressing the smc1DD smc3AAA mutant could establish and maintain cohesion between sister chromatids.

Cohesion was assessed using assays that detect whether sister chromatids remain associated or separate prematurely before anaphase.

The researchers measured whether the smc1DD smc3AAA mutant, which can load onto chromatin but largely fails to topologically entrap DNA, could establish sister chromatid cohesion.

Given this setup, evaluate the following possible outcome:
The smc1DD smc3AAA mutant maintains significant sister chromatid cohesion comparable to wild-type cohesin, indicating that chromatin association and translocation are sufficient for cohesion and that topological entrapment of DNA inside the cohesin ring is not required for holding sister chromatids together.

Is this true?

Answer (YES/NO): NO